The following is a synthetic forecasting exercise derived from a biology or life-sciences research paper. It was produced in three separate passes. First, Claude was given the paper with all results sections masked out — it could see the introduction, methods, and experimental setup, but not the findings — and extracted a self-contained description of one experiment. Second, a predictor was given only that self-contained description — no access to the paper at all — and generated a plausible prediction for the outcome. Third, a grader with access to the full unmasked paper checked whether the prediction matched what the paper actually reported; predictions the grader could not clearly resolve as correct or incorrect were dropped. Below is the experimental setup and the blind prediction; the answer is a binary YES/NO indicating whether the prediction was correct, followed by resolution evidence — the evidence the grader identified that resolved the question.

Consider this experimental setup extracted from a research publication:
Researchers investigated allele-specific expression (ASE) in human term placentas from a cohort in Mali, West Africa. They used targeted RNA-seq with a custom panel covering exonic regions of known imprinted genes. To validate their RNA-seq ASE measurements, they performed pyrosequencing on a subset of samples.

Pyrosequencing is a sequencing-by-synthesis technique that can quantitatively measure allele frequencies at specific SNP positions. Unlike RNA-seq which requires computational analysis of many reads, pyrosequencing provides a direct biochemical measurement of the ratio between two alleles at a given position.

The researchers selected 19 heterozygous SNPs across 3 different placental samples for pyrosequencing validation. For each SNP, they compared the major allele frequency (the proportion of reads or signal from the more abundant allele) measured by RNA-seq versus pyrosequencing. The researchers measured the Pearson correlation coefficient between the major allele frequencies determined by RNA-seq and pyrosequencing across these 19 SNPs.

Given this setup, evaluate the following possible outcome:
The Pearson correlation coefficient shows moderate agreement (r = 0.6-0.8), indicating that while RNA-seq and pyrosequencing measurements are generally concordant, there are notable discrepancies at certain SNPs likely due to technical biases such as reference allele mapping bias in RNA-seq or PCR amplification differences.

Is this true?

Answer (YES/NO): NO